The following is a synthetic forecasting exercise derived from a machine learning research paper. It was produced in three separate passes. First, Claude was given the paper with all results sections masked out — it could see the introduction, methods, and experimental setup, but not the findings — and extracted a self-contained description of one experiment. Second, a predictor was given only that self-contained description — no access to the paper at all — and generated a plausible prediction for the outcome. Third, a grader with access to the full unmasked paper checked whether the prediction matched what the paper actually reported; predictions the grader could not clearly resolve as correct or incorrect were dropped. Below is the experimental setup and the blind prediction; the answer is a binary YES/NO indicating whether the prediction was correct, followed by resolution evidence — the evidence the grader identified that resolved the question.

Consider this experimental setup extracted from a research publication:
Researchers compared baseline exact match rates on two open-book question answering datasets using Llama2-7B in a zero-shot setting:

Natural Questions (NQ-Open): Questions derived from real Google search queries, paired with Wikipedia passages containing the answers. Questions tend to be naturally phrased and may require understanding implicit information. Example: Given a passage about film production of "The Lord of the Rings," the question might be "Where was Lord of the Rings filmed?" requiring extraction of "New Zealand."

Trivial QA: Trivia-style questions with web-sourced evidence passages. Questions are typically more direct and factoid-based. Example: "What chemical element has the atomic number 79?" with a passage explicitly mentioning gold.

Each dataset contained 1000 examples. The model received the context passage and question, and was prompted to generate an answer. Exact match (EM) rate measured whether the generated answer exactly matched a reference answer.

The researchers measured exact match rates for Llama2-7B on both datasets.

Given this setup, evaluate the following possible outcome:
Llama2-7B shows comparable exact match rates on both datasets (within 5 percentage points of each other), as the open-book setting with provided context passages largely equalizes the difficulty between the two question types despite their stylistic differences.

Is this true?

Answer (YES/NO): NO